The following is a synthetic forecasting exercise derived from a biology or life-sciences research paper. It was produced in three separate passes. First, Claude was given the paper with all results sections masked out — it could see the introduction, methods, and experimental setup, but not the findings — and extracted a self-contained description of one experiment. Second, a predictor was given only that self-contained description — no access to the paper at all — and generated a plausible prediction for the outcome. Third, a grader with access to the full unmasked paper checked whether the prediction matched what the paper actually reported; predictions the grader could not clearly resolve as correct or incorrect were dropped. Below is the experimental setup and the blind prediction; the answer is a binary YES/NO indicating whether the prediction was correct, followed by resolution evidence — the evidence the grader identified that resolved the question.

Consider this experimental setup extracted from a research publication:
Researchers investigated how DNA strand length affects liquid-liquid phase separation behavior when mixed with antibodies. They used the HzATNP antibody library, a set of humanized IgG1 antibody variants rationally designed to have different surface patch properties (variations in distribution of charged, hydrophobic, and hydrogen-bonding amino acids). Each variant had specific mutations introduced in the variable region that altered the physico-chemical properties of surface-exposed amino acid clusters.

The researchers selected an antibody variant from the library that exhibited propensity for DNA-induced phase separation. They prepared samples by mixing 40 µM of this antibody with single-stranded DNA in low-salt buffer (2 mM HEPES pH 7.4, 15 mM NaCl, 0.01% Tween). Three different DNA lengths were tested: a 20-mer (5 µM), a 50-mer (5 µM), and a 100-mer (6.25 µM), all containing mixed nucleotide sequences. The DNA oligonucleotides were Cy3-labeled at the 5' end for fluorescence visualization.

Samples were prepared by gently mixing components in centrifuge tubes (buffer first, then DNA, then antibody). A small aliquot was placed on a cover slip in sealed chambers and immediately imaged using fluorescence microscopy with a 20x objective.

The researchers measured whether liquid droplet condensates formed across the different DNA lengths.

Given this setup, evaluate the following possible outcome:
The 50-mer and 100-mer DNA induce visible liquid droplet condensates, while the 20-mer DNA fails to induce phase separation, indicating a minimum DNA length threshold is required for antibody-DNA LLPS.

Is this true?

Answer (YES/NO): NO